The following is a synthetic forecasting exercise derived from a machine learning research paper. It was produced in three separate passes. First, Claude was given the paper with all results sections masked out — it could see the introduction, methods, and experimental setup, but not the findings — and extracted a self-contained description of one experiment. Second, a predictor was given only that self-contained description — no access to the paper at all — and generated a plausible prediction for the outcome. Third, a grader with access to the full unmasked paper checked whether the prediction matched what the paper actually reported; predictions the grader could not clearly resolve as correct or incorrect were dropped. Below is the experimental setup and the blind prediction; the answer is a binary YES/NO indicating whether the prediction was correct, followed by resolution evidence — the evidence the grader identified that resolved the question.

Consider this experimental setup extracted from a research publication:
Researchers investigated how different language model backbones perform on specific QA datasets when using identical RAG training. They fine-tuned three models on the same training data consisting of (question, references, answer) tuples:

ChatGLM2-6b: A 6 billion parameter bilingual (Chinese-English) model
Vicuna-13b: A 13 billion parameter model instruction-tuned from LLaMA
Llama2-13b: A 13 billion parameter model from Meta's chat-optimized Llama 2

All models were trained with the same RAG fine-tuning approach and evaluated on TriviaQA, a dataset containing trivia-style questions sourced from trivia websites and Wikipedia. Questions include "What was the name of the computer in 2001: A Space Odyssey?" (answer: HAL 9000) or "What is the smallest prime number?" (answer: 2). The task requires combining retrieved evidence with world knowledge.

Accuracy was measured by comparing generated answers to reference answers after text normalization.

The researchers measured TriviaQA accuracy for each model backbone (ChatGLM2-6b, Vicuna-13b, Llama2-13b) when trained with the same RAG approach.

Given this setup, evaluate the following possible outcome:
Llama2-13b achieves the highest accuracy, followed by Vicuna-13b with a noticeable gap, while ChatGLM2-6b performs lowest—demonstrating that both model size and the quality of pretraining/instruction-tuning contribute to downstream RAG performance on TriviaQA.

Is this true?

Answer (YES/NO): NO